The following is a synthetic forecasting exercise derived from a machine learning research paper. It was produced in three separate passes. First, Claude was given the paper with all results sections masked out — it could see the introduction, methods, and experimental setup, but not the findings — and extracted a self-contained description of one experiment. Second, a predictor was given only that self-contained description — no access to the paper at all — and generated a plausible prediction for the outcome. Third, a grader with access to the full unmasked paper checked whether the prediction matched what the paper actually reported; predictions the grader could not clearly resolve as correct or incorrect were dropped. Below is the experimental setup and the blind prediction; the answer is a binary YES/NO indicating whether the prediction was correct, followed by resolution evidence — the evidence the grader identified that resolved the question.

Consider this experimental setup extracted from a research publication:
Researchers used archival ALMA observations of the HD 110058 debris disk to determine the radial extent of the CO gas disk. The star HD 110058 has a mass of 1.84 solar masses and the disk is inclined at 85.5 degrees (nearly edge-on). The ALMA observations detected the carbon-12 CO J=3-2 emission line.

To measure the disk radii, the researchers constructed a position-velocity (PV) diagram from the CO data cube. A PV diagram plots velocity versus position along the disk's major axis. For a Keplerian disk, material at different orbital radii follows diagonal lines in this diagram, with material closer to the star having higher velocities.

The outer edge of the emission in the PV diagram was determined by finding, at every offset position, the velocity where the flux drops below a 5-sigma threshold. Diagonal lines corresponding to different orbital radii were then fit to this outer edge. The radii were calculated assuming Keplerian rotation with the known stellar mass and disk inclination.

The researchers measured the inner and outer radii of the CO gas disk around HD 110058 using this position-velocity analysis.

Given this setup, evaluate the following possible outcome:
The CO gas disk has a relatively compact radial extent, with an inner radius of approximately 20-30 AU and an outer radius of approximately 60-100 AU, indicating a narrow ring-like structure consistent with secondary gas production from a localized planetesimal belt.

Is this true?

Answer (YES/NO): NO